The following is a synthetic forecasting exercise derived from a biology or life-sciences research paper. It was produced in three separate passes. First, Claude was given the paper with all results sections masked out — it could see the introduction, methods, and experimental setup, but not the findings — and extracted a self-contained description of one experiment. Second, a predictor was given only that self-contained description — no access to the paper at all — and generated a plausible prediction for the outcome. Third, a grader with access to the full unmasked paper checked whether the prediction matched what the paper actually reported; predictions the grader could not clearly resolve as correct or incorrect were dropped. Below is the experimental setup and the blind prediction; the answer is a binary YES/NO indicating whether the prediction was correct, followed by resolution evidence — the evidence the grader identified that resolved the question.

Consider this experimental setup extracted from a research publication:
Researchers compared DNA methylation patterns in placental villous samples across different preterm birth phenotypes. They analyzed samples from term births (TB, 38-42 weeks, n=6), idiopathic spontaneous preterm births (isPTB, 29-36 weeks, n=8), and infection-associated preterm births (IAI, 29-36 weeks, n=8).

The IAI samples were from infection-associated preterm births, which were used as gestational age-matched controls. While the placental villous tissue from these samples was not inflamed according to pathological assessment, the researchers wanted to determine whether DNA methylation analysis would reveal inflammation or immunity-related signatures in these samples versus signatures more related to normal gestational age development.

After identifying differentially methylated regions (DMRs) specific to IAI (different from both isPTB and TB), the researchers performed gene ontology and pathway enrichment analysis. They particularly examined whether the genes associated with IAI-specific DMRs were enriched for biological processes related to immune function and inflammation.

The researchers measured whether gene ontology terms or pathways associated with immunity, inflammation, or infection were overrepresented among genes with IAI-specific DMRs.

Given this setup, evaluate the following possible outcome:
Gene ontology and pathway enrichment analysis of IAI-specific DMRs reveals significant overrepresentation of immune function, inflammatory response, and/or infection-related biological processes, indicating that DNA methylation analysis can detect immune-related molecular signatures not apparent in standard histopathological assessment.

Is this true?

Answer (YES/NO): NO